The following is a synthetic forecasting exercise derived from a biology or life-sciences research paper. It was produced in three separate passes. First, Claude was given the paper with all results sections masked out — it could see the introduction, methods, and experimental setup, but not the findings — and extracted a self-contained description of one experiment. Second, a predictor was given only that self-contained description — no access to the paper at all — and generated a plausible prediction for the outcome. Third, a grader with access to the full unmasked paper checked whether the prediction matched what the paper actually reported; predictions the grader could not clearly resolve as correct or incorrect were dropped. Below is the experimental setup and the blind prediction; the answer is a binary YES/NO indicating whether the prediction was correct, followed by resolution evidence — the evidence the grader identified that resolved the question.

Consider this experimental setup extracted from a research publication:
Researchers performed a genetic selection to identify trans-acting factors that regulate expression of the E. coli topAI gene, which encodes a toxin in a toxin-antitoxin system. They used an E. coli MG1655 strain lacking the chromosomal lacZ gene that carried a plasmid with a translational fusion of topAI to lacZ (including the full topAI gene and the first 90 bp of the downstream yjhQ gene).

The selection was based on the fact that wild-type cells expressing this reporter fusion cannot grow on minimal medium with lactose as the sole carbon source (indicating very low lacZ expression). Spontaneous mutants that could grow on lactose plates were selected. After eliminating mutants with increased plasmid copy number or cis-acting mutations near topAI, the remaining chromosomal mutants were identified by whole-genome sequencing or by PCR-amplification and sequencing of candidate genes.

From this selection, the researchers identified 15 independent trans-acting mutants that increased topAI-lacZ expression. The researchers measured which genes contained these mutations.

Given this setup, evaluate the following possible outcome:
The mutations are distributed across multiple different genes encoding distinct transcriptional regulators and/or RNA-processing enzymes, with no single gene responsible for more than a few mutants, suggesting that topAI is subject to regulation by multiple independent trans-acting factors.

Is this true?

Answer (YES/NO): NO